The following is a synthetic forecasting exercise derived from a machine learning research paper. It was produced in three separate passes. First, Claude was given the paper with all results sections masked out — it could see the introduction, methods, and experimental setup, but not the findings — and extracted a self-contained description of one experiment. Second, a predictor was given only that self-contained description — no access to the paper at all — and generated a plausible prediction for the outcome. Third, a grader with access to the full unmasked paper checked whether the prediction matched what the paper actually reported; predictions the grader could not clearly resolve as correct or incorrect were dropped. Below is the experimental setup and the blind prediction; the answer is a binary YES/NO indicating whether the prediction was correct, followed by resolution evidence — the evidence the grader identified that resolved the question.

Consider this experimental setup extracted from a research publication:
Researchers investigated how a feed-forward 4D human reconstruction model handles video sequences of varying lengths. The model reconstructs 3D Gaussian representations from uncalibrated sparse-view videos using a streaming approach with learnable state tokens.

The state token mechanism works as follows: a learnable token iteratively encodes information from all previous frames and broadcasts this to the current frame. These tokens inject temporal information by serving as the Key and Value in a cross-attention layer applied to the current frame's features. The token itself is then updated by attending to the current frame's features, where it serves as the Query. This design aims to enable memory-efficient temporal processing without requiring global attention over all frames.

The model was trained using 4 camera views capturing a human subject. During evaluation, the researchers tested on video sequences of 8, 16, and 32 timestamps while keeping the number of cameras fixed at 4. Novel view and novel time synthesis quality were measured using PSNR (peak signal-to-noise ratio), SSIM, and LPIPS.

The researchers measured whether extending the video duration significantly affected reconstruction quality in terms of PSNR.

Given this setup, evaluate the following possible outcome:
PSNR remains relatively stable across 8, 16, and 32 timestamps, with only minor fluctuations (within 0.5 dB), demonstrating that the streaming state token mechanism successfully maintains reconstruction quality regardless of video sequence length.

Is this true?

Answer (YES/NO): YES